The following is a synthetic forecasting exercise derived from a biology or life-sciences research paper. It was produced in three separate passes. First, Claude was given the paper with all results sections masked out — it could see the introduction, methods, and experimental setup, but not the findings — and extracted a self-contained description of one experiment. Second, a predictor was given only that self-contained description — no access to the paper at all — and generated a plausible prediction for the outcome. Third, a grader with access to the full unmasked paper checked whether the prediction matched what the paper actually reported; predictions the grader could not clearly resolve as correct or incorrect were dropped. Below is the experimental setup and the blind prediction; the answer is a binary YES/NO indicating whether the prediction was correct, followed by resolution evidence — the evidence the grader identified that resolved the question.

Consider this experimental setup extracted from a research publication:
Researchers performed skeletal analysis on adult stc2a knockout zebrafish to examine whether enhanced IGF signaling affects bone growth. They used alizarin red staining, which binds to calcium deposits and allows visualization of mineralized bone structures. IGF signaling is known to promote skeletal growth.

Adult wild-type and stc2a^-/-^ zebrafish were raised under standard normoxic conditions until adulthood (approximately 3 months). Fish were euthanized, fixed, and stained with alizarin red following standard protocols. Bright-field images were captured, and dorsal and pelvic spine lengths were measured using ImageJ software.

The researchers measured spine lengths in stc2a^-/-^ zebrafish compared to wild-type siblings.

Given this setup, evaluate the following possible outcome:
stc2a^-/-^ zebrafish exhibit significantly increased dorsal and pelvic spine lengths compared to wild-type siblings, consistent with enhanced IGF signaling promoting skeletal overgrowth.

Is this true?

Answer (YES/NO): YES